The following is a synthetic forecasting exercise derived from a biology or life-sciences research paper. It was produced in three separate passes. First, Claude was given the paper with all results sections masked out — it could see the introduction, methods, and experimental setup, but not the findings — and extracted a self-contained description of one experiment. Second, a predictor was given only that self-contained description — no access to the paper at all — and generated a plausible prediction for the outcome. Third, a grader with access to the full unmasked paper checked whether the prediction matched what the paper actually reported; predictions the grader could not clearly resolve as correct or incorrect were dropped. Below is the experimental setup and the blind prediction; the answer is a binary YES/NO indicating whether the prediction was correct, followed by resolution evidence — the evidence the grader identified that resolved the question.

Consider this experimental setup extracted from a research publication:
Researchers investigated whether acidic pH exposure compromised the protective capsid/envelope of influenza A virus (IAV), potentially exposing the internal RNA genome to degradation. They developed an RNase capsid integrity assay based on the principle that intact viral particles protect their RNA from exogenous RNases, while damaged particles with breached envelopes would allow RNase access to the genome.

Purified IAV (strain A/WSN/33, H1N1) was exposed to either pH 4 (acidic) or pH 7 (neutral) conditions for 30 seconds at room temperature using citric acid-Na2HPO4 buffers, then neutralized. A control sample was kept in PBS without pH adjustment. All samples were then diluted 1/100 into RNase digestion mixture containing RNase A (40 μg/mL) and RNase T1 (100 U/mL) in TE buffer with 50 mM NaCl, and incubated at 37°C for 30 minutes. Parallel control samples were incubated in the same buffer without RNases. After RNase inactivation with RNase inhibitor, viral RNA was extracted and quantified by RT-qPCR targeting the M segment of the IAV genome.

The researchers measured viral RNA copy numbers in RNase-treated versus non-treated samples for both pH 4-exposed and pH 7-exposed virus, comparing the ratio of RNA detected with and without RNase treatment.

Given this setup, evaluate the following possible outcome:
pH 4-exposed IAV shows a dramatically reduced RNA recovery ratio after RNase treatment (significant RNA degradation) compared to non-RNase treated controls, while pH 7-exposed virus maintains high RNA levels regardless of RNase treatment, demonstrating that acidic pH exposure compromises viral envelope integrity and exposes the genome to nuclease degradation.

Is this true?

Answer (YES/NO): YES